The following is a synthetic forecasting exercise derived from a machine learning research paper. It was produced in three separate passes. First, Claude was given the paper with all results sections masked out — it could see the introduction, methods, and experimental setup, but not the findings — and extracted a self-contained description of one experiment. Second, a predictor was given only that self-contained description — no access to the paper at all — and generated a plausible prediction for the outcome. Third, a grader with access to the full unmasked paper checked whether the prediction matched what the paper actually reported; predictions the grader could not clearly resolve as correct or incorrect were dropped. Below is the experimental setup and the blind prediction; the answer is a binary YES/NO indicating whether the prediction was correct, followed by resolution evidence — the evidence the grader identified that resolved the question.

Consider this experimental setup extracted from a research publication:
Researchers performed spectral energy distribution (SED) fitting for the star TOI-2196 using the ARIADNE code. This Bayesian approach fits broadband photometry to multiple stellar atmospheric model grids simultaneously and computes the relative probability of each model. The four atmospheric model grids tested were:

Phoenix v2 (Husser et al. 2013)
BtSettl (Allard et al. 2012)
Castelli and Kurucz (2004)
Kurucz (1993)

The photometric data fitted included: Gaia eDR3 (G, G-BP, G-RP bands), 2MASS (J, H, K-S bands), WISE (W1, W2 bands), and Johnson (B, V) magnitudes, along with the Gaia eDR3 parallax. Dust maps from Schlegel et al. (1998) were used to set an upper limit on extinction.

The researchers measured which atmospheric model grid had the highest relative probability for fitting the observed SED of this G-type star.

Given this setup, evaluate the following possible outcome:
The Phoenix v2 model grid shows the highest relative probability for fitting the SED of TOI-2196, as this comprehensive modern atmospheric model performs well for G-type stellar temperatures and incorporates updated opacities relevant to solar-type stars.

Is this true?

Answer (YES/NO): YES